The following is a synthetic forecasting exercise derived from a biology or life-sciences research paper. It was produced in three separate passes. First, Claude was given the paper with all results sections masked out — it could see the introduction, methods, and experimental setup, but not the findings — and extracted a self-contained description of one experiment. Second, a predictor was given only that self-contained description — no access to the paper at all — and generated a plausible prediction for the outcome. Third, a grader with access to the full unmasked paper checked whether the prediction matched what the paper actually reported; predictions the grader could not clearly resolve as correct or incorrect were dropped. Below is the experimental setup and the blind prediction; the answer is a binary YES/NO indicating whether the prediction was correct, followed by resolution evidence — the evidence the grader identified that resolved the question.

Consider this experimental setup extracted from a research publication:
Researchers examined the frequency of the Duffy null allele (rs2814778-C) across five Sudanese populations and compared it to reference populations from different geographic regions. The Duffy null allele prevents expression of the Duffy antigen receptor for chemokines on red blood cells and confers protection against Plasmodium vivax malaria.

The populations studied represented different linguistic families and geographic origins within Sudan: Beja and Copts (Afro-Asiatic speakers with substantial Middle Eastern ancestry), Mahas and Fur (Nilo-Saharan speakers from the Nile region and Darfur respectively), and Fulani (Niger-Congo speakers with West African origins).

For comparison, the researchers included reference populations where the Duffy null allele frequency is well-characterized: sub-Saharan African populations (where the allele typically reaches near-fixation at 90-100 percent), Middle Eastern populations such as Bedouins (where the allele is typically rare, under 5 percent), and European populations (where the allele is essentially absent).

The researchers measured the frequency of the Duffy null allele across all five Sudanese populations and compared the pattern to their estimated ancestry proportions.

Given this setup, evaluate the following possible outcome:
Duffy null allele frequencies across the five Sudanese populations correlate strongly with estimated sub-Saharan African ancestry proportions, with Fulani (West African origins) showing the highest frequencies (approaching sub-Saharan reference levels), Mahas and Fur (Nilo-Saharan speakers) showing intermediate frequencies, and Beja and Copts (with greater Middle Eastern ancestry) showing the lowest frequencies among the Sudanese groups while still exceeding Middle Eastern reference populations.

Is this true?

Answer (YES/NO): NO